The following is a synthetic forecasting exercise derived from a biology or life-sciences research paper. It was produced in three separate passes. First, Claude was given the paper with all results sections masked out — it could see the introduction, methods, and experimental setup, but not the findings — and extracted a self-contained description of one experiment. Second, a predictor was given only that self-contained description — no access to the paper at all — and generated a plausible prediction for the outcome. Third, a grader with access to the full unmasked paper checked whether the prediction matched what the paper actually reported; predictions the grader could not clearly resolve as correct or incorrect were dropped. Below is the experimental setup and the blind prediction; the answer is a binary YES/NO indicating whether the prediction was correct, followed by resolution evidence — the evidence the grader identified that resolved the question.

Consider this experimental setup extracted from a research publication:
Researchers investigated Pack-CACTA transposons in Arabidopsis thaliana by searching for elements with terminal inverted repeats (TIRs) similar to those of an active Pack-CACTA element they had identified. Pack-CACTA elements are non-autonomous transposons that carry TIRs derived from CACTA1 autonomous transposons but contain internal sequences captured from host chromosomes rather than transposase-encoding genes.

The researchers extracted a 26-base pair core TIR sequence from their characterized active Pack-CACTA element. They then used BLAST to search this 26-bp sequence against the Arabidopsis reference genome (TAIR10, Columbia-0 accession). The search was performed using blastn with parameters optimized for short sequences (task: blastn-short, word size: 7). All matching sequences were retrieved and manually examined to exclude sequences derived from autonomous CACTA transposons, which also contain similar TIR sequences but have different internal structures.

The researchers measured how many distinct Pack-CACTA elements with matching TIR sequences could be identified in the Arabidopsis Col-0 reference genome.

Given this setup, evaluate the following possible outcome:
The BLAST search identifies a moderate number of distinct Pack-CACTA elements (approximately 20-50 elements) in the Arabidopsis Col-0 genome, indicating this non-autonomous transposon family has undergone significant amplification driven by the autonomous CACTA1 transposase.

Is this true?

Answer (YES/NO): NO